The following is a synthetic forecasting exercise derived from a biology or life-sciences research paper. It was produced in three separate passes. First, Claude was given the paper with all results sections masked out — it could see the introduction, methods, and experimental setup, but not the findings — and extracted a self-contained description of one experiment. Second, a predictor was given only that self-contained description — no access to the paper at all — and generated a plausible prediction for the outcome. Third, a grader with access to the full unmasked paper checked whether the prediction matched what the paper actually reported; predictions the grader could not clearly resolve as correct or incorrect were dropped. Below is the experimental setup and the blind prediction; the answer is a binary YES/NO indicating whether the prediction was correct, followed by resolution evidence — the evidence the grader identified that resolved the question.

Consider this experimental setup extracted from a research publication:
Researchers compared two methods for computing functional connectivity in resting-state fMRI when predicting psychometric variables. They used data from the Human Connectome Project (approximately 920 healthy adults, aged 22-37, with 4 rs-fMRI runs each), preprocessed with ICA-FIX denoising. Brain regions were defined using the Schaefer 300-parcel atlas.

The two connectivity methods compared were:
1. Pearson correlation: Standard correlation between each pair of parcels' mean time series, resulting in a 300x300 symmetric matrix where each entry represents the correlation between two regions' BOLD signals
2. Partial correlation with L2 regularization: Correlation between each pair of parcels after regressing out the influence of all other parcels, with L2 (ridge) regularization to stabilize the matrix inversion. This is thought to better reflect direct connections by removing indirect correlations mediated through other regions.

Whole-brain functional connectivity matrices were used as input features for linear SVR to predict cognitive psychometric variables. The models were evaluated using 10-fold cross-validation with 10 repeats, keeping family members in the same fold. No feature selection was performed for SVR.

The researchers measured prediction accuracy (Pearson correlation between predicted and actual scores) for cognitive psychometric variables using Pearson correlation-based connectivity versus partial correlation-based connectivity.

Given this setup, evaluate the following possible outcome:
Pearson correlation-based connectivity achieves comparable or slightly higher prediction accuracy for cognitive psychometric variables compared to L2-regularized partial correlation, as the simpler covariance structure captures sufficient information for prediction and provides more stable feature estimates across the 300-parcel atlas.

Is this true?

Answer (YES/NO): YES